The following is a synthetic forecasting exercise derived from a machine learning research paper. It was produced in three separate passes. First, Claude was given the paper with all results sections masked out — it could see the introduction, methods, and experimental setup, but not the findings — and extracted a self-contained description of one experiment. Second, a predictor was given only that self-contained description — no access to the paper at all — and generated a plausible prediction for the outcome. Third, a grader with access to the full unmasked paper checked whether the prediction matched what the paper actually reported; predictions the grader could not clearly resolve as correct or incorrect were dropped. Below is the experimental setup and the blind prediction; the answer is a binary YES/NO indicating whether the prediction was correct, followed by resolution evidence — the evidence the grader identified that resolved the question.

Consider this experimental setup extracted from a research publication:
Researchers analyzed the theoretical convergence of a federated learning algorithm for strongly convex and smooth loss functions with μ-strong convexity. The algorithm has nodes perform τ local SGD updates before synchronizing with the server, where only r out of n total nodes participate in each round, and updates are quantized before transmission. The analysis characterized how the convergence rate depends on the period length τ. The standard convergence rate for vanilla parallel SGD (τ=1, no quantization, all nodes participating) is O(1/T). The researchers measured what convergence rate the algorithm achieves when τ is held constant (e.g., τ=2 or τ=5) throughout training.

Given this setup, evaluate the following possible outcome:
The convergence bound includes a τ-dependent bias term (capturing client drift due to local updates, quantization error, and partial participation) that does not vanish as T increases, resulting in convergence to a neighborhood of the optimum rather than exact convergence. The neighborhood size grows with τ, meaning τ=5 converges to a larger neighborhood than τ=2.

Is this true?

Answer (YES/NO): NO